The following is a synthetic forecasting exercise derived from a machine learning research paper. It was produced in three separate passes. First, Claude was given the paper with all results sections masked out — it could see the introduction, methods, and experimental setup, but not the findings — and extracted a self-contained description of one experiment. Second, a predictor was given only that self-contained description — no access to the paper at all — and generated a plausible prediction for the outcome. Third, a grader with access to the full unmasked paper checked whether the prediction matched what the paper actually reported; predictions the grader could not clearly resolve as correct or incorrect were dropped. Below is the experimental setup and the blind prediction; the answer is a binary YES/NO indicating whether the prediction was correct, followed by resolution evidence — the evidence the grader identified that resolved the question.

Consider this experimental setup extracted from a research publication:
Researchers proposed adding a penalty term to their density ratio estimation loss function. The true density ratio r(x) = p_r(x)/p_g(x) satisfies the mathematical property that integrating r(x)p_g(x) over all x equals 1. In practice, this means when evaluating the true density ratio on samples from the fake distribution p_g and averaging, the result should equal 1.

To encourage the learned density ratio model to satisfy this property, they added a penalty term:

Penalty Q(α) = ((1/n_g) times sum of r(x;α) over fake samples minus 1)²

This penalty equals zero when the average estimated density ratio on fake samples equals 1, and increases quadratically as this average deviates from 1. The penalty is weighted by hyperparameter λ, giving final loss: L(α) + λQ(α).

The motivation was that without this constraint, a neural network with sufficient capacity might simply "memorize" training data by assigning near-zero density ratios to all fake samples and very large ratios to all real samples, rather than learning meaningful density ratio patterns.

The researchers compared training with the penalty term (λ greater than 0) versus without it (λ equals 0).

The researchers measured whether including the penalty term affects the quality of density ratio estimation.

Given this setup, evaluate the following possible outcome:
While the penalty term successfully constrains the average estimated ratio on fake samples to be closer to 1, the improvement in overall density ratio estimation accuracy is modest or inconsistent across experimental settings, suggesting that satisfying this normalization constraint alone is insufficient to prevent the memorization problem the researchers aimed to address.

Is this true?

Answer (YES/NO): NO